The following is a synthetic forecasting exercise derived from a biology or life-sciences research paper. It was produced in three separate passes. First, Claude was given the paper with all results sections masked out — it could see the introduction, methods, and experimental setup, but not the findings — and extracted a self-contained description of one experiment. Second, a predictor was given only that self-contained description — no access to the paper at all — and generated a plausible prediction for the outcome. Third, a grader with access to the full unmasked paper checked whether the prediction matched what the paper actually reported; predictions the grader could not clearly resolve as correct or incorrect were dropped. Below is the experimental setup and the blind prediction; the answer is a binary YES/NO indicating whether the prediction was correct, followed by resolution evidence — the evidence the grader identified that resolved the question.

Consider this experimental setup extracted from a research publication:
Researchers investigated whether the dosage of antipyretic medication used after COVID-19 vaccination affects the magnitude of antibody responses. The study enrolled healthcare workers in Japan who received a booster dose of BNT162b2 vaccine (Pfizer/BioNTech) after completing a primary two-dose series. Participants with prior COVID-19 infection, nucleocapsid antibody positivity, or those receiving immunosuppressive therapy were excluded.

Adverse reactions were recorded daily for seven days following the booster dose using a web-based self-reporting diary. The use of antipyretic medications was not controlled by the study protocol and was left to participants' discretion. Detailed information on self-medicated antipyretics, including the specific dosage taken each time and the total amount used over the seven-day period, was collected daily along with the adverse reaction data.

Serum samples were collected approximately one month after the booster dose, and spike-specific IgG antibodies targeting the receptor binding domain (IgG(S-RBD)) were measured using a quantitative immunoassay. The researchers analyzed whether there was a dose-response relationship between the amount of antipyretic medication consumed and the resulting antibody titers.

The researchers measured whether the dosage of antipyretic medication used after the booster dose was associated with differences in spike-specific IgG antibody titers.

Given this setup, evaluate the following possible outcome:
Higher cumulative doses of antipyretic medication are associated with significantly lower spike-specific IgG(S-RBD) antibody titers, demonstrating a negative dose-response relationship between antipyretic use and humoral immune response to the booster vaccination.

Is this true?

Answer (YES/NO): NO